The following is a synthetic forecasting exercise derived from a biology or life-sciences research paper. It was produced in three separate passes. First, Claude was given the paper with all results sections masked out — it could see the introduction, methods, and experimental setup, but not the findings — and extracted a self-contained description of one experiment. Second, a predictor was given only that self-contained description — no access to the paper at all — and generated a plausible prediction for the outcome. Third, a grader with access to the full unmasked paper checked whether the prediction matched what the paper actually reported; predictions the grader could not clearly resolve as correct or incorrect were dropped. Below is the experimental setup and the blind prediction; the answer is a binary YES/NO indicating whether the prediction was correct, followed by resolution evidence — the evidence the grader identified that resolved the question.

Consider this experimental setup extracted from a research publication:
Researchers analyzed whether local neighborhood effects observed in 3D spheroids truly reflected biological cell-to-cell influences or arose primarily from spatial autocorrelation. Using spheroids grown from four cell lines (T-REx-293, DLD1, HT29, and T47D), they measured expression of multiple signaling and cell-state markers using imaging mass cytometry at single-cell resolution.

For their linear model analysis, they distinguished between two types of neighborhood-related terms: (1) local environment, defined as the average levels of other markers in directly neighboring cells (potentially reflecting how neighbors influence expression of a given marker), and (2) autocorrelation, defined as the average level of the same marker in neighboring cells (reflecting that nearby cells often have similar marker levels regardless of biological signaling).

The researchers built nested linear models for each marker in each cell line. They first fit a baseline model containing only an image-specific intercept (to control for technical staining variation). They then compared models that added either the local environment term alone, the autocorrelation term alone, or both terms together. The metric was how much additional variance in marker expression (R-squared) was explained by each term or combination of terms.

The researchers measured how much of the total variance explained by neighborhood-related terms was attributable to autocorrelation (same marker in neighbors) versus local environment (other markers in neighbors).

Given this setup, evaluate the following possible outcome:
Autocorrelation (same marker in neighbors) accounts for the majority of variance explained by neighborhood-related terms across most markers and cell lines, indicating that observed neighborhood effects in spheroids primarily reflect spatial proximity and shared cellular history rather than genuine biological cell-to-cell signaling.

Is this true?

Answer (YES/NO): YES